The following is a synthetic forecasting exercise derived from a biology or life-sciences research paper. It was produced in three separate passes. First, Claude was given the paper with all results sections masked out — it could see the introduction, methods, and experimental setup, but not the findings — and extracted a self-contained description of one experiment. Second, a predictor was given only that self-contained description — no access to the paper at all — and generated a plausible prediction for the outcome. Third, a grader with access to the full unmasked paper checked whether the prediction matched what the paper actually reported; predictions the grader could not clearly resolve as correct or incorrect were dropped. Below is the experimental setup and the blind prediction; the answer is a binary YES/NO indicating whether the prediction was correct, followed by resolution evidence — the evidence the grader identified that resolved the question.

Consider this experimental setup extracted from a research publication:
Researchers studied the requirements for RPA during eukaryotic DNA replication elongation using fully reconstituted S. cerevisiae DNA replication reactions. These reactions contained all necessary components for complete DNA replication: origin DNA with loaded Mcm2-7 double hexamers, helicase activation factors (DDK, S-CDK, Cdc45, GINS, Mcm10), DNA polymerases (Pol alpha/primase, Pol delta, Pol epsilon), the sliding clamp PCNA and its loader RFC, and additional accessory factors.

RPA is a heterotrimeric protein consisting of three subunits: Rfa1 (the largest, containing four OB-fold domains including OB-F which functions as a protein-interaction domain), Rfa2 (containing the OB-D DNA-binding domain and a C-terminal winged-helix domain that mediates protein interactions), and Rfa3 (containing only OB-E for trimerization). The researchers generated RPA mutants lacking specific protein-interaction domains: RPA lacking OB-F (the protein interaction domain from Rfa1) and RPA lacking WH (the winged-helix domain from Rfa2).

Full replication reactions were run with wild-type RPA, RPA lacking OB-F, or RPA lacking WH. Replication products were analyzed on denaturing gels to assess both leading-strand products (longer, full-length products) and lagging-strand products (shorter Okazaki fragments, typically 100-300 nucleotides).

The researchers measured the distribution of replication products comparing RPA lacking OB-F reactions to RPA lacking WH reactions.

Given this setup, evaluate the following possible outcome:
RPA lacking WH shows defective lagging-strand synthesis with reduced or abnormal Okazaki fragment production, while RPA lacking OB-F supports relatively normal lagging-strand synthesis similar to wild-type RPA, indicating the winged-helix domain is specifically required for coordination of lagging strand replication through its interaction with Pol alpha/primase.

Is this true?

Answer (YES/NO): NO